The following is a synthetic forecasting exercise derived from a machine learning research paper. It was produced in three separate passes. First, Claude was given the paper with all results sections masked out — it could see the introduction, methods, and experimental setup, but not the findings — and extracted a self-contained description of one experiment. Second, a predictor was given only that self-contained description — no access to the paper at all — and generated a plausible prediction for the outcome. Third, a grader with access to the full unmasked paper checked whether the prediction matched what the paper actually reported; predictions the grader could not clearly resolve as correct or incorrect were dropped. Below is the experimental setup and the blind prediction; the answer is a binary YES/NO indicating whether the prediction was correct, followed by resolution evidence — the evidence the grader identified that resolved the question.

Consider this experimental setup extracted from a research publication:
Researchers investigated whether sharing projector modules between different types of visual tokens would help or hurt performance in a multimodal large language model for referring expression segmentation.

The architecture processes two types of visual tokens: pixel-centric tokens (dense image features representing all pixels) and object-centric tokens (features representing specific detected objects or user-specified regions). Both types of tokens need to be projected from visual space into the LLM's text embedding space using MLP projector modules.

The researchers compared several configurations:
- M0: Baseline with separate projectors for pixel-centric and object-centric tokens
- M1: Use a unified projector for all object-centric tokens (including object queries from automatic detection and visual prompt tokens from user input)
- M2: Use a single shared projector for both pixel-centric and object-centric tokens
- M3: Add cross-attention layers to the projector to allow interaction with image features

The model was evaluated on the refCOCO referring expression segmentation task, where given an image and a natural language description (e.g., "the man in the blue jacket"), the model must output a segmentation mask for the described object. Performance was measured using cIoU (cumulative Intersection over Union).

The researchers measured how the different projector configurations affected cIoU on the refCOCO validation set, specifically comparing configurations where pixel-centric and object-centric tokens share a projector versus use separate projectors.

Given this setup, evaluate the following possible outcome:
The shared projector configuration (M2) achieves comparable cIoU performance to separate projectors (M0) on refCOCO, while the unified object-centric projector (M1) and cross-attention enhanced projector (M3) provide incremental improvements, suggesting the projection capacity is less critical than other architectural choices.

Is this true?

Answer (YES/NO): NO